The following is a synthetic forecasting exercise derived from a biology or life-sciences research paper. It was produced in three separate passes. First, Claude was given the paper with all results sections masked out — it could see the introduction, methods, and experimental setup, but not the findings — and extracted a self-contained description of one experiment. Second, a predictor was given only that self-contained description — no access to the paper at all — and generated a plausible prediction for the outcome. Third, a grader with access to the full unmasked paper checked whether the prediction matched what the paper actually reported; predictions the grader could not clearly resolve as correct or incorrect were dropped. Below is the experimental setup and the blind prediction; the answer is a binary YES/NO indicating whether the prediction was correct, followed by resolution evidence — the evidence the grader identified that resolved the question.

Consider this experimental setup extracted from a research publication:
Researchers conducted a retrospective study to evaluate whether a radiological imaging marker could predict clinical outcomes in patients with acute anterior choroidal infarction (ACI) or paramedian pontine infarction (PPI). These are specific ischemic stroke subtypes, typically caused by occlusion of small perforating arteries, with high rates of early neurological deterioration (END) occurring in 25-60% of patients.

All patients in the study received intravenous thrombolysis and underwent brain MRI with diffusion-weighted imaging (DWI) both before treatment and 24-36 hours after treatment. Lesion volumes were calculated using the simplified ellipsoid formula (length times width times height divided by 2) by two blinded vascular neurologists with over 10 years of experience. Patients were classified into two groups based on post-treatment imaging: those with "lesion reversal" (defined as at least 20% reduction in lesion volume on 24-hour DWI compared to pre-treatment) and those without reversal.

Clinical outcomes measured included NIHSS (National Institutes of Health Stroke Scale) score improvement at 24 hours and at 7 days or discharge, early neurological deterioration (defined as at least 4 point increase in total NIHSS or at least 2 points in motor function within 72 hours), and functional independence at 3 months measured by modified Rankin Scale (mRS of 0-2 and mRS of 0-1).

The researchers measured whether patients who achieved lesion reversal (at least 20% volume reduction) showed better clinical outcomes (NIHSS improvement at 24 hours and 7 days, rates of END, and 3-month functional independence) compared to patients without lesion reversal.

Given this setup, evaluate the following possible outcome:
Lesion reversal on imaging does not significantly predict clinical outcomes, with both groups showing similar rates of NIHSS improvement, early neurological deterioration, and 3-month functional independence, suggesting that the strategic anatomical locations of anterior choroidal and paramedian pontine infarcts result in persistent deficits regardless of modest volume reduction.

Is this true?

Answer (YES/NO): NO